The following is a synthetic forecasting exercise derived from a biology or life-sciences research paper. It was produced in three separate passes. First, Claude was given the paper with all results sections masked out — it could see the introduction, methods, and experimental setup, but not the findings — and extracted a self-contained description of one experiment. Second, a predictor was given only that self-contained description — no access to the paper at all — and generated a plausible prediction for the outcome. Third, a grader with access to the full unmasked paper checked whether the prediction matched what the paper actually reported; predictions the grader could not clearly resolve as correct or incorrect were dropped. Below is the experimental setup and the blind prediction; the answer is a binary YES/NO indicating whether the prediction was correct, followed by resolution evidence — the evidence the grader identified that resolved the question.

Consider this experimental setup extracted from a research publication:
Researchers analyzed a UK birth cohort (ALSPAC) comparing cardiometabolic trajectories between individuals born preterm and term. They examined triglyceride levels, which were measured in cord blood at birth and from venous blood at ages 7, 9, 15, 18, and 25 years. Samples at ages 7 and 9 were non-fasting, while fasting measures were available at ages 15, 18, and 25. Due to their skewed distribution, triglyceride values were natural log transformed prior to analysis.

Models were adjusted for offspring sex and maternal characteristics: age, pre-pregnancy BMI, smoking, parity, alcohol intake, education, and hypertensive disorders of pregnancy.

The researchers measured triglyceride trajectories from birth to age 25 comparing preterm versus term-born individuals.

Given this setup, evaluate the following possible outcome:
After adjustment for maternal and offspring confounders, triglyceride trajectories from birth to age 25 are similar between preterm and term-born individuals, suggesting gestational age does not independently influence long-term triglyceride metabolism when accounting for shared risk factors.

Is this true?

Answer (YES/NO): NO